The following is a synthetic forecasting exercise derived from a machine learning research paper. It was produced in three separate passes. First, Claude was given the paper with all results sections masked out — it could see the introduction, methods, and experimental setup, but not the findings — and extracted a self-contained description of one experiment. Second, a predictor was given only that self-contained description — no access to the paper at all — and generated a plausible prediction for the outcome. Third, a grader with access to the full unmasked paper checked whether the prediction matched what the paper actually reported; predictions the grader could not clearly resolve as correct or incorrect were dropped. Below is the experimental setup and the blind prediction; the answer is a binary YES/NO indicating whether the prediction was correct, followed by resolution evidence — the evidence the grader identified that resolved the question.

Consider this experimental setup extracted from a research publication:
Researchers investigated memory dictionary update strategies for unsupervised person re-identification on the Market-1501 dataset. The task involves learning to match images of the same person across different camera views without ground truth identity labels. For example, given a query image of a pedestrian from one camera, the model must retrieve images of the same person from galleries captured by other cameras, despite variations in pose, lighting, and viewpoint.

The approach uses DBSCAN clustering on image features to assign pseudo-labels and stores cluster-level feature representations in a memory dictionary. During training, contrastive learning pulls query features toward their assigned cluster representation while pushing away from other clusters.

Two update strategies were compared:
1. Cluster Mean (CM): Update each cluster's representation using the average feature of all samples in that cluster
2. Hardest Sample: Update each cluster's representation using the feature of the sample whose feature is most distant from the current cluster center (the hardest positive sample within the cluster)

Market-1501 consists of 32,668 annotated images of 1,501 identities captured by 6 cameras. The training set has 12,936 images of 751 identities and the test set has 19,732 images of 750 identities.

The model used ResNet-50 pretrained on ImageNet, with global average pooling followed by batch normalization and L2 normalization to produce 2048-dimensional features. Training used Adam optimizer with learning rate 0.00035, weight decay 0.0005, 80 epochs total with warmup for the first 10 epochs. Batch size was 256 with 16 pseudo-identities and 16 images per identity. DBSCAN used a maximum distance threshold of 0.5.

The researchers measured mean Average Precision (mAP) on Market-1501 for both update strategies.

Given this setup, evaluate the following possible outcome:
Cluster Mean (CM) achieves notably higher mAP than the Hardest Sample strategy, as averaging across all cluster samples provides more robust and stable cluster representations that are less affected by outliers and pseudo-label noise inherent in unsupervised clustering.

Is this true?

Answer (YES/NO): NO